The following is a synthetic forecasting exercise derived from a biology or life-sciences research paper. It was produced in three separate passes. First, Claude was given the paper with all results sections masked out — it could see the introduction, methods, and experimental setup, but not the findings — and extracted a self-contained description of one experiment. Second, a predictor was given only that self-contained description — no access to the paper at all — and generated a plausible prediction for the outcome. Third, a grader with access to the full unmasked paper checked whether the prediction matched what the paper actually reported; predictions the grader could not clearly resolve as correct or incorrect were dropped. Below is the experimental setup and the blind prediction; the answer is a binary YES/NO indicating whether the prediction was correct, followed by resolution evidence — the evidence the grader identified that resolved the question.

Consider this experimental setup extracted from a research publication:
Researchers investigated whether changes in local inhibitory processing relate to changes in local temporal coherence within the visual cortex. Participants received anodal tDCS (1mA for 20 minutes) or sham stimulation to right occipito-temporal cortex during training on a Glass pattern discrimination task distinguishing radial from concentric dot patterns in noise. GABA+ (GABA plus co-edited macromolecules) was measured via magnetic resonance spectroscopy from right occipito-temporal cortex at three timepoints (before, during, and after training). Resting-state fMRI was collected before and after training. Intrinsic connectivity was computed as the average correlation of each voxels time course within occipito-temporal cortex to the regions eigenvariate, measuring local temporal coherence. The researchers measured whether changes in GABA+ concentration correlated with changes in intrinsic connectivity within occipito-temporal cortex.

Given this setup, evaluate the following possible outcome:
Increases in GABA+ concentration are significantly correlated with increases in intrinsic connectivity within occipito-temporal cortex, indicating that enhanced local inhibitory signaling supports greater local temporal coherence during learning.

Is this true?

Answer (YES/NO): NO